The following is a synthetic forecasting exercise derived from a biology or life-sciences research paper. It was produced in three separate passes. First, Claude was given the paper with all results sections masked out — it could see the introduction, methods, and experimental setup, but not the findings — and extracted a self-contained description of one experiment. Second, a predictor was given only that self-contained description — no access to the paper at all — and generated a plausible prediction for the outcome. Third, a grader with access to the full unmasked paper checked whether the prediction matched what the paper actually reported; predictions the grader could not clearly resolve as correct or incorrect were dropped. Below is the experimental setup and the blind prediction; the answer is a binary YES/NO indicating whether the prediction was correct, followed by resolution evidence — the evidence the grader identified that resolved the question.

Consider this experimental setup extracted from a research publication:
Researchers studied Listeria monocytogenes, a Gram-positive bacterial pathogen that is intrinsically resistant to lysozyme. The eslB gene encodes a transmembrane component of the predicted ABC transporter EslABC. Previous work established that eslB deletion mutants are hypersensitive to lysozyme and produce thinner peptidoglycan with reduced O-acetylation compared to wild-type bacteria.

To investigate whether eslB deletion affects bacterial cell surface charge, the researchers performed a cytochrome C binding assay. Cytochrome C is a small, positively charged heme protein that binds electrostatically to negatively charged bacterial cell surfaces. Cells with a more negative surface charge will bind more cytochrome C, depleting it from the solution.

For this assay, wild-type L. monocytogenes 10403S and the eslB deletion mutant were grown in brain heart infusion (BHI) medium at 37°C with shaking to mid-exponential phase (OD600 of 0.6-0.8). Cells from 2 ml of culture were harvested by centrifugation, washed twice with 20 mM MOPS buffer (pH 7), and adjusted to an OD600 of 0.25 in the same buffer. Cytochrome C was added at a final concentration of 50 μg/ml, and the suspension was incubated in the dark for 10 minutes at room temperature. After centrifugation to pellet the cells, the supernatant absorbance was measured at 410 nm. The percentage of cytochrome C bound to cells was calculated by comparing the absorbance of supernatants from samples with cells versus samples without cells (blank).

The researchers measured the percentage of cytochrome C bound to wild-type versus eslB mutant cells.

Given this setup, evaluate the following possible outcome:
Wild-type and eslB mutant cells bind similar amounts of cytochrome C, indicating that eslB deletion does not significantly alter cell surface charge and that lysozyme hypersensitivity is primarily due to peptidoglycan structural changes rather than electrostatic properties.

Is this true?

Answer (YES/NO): NO